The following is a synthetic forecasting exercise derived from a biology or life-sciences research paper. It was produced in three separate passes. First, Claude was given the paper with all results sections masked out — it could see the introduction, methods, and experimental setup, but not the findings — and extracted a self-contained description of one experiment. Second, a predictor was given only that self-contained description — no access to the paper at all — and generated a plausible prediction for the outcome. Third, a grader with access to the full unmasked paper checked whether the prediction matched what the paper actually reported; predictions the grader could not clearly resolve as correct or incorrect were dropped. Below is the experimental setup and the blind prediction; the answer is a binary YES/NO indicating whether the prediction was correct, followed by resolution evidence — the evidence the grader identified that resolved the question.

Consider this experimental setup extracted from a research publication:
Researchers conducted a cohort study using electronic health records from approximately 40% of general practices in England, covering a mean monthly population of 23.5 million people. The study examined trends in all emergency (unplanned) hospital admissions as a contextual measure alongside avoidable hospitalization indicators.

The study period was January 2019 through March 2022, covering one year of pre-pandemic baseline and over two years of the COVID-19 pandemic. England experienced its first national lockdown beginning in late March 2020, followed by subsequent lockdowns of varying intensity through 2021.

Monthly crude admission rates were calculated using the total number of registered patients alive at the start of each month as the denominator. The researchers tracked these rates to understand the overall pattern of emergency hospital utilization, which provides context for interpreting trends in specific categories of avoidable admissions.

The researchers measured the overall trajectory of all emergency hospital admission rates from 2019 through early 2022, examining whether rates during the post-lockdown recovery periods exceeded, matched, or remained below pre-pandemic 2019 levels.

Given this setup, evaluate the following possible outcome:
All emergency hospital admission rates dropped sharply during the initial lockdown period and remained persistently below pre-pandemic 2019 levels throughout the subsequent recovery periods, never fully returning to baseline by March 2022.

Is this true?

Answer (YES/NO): YES